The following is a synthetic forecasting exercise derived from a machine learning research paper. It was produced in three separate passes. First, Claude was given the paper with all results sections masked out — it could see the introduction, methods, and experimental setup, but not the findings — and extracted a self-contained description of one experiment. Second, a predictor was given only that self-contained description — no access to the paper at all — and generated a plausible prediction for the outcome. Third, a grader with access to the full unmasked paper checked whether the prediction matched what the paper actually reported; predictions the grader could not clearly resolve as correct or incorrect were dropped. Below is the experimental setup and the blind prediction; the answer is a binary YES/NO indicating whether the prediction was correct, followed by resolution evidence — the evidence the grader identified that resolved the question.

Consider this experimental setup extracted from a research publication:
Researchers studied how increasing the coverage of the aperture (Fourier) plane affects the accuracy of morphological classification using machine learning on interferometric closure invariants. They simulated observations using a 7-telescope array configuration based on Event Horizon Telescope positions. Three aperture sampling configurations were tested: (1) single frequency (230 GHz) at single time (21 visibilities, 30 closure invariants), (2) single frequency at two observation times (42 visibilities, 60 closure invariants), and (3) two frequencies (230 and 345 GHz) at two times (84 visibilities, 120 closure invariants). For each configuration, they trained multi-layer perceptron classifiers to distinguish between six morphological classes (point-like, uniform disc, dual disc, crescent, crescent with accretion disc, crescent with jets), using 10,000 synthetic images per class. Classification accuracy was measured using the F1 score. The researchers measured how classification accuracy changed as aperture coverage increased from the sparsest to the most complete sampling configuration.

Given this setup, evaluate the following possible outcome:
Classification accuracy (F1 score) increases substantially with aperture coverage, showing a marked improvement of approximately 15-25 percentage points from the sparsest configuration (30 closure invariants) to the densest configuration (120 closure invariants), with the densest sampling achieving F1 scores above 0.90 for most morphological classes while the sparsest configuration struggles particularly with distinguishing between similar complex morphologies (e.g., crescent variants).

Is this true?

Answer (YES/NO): NO